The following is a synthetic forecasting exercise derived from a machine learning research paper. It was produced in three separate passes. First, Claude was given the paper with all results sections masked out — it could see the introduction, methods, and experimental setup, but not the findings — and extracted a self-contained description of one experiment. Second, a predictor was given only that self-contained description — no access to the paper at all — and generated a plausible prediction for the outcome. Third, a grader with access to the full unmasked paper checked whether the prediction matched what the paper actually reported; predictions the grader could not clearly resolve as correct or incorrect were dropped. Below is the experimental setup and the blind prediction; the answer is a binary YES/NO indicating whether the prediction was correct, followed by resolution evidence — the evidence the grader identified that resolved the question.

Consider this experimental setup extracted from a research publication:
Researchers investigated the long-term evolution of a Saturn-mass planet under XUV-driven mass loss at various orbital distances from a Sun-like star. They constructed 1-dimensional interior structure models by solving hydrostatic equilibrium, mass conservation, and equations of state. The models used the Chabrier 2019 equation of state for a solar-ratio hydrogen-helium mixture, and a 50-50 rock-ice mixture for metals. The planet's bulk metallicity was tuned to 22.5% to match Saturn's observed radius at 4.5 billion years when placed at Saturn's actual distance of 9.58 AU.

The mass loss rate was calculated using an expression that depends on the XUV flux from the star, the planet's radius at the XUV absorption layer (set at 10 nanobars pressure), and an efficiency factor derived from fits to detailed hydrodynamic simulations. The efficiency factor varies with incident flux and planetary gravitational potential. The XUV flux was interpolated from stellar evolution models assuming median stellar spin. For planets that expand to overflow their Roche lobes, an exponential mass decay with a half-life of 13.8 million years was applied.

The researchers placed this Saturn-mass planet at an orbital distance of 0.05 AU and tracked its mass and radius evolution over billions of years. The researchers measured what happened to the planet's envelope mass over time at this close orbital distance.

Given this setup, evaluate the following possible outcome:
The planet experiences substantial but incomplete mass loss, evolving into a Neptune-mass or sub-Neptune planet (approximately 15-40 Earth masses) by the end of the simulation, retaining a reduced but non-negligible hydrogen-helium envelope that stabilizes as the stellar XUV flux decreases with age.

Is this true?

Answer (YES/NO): NO